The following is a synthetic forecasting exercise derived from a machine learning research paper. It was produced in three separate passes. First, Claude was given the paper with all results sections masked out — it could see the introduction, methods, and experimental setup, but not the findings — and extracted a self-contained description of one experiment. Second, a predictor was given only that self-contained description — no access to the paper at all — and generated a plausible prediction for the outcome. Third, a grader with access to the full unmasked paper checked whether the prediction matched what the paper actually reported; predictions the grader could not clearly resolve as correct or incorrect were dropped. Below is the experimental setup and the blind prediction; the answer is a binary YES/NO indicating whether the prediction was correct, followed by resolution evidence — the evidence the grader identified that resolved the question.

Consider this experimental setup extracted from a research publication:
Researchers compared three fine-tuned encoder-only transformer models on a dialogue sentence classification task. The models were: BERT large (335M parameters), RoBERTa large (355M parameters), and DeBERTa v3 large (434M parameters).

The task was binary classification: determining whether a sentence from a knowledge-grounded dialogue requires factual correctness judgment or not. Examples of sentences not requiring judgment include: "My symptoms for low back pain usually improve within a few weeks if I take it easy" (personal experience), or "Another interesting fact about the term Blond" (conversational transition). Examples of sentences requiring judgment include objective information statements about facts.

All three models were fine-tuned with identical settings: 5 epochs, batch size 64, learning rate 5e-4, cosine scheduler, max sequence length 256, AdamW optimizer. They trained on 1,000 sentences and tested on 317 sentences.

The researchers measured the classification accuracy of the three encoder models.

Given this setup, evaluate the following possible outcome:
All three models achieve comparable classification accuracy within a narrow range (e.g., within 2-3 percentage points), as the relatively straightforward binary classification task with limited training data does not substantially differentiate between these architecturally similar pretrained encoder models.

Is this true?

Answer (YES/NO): NO